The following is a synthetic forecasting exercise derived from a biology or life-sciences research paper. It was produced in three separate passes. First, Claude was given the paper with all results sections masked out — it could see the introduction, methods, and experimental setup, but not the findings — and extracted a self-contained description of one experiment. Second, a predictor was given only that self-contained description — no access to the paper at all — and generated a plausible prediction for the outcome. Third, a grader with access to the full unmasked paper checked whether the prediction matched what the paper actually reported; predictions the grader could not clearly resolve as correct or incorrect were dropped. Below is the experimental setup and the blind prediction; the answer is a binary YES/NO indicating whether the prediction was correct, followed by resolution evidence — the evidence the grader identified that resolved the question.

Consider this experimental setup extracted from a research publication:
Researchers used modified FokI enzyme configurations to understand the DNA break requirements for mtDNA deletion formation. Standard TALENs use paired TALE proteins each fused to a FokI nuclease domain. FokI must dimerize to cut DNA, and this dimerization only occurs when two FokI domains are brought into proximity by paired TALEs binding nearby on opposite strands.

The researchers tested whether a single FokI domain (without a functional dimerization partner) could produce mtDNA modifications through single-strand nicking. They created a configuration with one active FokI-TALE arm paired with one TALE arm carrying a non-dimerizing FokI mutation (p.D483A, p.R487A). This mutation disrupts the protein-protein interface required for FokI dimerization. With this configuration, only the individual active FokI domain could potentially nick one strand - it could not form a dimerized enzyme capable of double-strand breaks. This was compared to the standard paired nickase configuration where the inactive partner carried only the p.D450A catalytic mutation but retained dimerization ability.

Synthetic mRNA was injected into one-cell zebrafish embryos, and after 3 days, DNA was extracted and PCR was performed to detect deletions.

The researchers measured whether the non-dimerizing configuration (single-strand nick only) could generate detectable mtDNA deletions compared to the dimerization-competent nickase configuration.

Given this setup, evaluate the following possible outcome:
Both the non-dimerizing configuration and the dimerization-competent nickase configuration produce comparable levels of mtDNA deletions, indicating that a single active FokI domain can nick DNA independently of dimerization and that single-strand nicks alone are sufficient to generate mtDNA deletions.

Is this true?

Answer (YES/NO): NO